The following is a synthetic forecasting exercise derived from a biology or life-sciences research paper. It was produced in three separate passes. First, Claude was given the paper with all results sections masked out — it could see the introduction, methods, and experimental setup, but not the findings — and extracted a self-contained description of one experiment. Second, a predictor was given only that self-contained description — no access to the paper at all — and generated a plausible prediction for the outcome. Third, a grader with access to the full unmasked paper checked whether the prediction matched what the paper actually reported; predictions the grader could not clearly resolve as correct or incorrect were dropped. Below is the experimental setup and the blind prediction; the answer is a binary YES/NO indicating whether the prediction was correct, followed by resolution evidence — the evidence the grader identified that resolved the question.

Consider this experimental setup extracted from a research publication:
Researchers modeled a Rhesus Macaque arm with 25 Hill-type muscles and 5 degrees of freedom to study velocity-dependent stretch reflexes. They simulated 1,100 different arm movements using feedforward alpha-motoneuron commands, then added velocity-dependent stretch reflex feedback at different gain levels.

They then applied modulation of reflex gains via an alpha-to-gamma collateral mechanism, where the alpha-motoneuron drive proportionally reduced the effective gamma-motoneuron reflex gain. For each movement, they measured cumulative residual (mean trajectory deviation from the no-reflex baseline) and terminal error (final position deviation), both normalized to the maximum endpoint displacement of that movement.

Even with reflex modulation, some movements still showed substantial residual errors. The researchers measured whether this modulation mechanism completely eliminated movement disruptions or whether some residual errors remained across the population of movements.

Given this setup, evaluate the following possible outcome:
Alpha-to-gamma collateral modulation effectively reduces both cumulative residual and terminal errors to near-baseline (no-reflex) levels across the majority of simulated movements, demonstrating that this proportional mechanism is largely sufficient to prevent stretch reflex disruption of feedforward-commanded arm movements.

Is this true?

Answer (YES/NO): NO